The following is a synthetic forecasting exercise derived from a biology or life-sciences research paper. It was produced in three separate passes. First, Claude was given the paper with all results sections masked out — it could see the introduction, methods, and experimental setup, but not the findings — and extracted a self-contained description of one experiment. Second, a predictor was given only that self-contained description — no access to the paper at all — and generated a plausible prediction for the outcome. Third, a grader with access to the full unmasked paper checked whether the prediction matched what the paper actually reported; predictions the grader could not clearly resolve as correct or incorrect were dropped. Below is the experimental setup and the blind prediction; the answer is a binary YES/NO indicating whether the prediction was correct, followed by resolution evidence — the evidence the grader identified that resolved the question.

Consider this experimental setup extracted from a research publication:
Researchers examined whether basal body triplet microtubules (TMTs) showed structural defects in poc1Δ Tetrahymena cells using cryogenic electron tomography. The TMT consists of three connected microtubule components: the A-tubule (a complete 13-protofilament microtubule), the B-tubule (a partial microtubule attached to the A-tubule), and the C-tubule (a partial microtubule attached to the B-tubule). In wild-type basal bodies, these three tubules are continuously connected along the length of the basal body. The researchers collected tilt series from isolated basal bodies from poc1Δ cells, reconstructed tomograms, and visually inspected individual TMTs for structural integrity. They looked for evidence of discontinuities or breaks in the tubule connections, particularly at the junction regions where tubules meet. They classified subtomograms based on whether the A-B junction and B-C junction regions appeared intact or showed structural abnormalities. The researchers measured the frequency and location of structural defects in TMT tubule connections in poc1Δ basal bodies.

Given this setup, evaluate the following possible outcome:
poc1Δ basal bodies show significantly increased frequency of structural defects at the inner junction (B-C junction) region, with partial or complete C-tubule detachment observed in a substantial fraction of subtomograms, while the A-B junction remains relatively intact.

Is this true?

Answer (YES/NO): NO